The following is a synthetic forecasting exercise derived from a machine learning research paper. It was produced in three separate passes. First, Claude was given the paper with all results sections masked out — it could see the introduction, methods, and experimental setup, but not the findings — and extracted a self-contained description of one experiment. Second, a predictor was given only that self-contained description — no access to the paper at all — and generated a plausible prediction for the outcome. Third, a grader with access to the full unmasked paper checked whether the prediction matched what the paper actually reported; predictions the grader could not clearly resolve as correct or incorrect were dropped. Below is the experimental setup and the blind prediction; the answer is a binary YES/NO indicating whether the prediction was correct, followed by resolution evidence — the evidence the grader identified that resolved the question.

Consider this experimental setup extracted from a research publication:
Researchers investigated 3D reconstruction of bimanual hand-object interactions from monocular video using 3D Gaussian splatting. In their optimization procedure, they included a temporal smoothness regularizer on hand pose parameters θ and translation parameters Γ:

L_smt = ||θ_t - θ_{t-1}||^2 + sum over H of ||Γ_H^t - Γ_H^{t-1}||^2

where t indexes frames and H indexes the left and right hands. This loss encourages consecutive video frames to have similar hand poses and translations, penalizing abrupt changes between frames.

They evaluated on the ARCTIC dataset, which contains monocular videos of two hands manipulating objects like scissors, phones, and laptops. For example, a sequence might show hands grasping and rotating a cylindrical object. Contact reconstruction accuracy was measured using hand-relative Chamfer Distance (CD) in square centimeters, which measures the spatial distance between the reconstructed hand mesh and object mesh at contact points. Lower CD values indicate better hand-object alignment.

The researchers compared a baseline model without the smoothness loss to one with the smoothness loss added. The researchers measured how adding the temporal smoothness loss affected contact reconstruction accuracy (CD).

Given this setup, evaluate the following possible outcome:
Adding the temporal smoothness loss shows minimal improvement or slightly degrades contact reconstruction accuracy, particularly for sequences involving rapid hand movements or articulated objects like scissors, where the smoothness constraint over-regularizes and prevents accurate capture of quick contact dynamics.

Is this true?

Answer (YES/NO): NO